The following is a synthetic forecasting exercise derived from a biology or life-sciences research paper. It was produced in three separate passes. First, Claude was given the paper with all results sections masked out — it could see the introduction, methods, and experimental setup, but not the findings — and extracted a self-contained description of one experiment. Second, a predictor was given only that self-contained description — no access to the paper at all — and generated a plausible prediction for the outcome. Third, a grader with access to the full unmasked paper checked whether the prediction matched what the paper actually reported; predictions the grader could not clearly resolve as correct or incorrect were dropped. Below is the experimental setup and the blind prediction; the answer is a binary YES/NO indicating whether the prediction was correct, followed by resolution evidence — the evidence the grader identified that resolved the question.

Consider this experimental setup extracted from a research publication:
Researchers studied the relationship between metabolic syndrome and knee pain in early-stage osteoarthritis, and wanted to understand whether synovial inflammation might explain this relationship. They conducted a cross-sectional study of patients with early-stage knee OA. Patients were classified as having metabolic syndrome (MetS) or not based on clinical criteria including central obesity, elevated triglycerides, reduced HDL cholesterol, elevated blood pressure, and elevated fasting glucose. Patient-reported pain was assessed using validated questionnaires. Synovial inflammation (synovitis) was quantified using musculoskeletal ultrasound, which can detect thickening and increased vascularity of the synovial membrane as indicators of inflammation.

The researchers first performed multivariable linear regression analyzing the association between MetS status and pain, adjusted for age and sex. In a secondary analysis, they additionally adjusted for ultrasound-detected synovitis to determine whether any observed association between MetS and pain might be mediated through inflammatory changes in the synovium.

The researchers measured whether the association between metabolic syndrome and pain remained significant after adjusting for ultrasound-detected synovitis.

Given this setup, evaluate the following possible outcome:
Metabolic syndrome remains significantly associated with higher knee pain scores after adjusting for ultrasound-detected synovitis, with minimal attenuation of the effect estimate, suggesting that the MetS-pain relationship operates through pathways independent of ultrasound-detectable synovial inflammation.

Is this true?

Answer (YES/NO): YES